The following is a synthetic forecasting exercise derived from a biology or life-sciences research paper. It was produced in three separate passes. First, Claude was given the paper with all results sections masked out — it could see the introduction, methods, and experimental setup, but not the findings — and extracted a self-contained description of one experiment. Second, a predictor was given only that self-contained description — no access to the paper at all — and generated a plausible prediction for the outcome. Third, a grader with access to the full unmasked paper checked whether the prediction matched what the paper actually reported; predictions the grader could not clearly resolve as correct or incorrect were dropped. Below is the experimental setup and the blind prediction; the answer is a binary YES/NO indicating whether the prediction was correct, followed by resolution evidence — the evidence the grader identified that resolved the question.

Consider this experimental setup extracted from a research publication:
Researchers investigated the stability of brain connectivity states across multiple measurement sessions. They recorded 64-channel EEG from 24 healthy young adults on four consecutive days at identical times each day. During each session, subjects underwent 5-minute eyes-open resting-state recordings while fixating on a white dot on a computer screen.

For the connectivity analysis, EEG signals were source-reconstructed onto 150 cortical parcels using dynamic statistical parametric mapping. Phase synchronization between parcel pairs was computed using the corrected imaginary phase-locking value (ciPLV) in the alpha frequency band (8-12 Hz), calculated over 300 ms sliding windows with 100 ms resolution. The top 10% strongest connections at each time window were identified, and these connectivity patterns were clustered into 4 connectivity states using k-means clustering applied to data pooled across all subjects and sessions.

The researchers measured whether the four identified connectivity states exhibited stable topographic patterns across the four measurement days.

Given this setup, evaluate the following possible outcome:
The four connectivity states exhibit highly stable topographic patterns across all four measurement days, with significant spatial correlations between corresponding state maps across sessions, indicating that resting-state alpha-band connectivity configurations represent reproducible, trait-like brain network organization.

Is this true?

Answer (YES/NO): NO